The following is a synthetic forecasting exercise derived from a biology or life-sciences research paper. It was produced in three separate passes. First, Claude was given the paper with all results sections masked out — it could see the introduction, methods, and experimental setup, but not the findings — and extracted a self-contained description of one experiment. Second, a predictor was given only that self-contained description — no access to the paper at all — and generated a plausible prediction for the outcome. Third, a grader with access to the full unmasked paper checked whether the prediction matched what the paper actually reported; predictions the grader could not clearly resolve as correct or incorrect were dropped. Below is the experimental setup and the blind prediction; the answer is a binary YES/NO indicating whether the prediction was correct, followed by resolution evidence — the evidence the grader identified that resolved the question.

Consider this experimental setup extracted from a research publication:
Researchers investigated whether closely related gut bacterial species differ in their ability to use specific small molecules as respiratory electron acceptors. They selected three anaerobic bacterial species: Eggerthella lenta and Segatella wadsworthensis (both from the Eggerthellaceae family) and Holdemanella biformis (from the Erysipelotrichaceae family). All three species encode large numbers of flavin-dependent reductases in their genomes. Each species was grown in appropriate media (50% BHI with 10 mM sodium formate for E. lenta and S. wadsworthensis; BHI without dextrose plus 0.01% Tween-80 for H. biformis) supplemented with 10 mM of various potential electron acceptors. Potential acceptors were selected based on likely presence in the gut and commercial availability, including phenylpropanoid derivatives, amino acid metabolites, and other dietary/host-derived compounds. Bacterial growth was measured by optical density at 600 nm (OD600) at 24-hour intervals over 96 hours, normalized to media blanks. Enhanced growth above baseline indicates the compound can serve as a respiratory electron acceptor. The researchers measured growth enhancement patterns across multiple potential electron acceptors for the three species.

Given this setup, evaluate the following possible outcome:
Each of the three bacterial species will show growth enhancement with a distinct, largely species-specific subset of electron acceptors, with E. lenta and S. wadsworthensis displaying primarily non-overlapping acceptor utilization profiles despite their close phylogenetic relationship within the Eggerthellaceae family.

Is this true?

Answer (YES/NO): NO